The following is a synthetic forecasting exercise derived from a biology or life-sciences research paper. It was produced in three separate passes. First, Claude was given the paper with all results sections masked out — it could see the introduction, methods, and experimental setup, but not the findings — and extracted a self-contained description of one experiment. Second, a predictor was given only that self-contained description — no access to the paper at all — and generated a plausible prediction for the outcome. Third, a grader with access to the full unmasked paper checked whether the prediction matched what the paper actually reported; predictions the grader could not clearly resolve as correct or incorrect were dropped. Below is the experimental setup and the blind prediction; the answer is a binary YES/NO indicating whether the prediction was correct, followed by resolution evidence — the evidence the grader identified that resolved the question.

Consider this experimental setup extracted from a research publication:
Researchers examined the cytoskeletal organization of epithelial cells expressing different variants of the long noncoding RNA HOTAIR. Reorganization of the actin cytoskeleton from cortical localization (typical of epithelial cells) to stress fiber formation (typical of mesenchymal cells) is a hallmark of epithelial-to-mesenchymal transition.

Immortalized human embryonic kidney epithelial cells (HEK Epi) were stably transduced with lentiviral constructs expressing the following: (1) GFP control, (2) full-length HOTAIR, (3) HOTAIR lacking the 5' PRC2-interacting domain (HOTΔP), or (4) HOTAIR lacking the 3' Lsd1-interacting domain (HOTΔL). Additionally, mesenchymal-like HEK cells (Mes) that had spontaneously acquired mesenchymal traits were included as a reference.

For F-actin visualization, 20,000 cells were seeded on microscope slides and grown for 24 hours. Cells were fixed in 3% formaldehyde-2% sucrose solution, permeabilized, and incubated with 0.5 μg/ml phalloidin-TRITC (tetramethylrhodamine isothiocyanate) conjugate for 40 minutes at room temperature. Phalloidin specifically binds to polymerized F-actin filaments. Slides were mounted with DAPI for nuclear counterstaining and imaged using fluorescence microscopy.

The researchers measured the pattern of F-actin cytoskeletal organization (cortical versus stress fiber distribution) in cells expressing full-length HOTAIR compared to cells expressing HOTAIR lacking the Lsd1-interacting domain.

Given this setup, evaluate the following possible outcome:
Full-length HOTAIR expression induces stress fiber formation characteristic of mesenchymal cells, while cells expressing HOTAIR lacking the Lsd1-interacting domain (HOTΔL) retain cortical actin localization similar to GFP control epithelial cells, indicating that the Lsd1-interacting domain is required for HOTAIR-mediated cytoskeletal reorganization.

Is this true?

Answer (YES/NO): NO